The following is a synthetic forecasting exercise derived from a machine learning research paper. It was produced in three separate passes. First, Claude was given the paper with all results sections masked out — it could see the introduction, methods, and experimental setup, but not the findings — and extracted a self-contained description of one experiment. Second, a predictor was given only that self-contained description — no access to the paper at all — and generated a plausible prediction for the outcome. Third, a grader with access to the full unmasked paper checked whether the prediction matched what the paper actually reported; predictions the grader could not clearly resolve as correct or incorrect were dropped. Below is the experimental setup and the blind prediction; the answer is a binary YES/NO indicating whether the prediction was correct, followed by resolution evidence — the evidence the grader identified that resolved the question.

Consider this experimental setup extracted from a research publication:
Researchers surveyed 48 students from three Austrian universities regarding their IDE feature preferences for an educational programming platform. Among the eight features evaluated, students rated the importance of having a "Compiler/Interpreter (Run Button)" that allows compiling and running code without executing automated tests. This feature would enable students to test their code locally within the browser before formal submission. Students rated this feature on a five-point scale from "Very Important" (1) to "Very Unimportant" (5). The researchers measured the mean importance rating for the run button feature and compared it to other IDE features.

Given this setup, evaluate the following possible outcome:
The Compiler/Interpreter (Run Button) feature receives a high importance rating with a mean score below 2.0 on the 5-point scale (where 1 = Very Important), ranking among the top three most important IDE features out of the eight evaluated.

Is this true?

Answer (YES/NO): NO